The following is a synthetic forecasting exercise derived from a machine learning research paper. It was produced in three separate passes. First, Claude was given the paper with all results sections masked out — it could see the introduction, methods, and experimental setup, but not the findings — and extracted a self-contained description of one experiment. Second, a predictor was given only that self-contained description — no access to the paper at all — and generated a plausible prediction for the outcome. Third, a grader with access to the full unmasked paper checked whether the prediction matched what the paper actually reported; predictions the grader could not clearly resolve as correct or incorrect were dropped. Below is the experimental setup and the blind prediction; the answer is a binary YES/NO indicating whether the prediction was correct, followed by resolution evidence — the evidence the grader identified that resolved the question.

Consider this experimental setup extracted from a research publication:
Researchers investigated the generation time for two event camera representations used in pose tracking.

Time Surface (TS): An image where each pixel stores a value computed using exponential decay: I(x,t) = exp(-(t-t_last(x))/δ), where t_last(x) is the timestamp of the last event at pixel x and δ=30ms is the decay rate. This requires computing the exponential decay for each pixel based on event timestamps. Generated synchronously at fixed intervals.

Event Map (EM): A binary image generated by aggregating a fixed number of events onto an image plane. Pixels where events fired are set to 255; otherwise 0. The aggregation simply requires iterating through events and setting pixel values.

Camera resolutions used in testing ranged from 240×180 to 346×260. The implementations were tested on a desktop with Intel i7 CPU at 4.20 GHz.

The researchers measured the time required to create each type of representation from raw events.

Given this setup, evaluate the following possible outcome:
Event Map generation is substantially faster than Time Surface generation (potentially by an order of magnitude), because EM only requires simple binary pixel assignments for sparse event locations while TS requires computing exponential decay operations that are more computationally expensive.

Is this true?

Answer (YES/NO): YES